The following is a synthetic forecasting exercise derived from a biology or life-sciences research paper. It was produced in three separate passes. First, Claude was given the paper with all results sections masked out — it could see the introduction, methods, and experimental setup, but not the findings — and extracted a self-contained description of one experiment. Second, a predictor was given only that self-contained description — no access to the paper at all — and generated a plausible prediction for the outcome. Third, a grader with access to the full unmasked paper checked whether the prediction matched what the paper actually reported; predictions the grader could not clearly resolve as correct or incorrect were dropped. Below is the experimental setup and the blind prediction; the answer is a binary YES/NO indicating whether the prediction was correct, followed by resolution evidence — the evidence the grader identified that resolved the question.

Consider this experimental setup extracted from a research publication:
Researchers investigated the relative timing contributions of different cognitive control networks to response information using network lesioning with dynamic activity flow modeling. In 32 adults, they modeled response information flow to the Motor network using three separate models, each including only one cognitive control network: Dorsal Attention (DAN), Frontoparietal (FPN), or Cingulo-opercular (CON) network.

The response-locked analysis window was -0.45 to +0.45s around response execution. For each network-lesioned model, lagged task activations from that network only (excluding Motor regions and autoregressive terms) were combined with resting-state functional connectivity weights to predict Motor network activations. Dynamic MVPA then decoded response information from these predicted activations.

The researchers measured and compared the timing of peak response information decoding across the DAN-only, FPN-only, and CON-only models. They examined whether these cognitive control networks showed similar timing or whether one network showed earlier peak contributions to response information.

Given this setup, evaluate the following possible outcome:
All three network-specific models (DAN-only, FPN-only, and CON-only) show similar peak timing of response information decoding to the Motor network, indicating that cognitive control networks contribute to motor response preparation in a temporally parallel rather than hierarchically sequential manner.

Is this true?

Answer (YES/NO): NO